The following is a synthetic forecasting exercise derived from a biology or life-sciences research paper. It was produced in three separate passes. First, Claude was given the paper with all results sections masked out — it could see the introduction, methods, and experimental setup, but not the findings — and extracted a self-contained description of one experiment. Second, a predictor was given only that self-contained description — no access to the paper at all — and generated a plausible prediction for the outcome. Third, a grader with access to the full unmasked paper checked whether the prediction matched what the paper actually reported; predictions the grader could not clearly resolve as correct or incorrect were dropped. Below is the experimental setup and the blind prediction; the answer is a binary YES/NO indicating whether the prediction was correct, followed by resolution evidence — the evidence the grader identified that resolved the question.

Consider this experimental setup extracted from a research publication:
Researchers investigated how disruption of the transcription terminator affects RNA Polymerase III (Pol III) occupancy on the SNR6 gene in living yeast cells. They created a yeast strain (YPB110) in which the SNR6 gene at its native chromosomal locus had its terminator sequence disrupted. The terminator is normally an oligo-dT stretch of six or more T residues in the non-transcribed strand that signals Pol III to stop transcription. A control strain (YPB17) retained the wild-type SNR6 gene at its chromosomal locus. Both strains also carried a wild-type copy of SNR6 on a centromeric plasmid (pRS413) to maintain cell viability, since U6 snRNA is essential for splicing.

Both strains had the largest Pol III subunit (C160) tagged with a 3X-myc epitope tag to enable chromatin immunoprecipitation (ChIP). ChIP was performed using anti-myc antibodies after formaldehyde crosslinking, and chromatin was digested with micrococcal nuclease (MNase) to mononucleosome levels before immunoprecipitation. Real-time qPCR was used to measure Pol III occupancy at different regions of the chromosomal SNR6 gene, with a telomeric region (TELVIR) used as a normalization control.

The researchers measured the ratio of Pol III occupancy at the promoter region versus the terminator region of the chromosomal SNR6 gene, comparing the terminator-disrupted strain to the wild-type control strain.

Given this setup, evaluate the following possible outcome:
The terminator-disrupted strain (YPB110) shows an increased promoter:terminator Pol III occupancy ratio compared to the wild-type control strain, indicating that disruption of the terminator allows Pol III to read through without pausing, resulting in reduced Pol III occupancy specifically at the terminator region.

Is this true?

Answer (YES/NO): NO